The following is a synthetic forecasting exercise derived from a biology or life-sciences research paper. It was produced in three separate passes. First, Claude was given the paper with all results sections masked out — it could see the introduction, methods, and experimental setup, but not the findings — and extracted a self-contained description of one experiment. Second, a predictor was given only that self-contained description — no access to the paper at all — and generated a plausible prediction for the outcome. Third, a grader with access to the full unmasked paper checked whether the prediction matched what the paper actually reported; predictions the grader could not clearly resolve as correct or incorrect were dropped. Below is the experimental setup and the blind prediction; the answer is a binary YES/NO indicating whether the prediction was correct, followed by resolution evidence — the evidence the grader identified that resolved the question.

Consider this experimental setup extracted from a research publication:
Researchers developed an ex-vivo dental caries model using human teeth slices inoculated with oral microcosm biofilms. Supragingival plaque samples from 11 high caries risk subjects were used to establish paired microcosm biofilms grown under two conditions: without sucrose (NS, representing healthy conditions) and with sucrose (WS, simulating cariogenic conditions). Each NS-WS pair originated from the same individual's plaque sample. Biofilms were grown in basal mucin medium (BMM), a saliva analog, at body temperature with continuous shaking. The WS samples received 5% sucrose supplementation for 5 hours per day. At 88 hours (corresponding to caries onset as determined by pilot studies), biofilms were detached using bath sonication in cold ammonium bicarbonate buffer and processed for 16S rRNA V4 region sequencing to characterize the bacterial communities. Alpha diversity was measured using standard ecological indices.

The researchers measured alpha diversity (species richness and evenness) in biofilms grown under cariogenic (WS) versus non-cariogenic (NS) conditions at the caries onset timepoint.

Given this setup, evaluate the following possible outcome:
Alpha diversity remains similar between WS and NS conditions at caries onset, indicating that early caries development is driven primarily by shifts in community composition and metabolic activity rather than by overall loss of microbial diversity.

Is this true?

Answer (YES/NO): YES